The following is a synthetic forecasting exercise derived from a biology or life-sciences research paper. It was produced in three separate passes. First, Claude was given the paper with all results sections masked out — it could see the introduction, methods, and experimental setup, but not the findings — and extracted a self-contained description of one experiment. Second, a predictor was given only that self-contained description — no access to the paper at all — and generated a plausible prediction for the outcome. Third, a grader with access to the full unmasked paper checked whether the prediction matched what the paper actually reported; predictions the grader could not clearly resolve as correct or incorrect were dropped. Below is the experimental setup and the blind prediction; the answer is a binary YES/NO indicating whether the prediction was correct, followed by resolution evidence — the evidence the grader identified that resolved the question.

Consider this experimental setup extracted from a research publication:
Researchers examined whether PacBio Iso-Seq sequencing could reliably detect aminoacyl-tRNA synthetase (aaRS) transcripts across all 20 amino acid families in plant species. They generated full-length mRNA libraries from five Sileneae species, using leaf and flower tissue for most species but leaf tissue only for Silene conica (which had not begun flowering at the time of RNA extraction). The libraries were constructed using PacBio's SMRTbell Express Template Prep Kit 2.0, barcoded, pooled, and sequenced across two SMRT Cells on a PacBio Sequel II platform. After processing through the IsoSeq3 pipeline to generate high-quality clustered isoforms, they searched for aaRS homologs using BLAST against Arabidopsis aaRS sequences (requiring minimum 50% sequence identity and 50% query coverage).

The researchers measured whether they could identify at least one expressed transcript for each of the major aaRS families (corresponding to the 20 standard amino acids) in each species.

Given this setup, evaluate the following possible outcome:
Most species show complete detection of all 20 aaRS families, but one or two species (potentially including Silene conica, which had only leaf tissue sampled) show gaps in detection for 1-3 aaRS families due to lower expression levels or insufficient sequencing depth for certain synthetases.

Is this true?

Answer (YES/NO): NO